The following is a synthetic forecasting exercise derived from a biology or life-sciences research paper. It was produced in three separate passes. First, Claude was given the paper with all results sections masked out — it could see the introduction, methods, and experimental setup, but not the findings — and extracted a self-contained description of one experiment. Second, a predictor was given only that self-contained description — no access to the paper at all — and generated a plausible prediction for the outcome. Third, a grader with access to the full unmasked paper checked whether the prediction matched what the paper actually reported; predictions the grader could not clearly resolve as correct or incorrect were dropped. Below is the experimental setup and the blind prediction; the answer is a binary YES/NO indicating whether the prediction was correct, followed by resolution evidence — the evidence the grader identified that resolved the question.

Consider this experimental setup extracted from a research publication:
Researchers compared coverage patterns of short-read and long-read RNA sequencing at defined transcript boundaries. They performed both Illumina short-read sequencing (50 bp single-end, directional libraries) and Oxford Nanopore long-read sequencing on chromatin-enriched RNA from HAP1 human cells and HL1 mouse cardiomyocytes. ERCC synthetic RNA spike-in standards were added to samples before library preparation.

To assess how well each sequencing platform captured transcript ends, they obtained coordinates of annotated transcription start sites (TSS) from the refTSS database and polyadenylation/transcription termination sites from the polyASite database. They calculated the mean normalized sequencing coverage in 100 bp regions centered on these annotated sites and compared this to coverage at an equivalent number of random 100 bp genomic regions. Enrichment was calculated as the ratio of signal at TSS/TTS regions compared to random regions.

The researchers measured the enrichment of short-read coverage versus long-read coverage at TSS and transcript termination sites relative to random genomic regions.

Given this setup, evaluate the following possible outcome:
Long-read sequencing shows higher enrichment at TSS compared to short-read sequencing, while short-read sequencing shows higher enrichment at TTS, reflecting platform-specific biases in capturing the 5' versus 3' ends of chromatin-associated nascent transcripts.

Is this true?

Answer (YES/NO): NO